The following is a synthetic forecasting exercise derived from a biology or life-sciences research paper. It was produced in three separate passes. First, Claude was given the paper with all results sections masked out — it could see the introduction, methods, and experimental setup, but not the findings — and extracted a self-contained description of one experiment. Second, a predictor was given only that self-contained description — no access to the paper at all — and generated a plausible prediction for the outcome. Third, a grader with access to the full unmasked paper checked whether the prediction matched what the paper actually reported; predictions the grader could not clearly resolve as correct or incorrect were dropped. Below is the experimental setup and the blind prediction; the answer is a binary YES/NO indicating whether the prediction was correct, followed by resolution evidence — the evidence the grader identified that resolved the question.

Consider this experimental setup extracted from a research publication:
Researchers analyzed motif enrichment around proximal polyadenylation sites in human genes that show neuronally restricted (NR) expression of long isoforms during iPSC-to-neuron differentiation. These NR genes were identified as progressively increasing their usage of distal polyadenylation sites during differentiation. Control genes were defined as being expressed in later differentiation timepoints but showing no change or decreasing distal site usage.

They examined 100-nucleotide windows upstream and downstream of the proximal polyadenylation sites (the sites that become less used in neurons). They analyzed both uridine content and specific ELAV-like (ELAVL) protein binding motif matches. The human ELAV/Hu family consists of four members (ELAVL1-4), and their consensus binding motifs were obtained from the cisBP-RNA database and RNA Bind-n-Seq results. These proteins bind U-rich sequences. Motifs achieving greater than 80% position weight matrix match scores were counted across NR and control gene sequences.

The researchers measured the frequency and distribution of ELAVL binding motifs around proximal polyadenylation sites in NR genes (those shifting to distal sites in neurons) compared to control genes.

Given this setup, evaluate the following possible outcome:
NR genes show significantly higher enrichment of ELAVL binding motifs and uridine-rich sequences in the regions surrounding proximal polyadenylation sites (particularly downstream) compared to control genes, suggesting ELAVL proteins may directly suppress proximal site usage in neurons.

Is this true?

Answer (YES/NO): YES